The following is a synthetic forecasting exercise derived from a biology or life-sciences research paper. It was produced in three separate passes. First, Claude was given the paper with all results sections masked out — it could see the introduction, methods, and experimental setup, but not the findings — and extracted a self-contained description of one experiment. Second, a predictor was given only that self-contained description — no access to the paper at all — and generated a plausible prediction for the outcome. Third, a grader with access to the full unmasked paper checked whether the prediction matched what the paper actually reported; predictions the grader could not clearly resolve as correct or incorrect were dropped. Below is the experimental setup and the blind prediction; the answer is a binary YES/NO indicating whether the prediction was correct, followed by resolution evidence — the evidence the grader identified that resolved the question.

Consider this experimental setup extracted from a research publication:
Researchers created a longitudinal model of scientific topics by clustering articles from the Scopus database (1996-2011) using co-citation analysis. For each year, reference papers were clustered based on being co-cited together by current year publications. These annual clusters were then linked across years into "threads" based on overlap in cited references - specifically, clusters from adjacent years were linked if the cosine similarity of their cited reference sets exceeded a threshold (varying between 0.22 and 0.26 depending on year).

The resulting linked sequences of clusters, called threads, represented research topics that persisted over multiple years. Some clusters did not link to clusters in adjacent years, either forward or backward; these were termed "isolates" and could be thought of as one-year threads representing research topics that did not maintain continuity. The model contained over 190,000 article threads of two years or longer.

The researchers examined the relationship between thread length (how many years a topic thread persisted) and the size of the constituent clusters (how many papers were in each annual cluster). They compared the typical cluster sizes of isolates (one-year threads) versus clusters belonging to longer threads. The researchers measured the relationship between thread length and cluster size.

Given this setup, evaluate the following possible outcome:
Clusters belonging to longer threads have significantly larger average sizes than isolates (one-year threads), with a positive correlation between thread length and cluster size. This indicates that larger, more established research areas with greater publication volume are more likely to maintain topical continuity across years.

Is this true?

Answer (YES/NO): YES